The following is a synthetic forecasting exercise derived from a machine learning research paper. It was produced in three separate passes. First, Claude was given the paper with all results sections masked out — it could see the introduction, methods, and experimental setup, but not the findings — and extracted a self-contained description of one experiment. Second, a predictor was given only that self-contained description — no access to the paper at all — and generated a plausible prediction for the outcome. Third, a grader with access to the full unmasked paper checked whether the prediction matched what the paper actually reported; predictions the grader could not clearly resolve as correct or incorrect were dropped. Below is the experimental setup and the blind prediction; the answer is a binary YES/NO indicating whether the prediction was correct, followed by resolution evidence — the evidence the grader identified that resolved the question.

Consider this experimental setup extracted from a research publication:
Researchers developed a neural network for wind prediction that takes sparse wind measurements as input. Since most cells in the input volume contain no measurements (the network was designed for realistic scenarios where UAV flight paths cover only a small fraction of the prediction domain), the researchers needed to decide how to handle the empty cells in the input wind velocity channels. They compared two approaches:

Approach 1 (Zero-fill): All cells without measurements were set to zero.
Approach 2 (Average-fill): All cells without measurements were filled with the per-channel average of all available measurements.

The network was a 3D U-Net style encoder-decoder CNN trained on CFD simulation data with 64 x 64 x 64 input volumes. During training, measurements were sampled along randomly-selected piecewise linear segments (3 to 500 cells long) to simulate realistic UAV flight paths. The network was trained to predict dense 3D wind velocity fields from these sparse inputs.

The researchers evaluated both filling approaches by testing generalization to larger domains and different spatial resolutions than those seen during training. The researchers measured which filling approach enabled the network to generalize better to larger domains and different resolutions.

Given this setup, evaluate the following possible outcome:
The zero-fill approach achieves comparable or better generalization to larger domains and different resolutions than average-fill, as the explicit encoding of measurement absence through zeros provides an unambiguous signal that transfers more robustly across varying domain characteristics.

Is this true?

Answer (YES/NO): NO